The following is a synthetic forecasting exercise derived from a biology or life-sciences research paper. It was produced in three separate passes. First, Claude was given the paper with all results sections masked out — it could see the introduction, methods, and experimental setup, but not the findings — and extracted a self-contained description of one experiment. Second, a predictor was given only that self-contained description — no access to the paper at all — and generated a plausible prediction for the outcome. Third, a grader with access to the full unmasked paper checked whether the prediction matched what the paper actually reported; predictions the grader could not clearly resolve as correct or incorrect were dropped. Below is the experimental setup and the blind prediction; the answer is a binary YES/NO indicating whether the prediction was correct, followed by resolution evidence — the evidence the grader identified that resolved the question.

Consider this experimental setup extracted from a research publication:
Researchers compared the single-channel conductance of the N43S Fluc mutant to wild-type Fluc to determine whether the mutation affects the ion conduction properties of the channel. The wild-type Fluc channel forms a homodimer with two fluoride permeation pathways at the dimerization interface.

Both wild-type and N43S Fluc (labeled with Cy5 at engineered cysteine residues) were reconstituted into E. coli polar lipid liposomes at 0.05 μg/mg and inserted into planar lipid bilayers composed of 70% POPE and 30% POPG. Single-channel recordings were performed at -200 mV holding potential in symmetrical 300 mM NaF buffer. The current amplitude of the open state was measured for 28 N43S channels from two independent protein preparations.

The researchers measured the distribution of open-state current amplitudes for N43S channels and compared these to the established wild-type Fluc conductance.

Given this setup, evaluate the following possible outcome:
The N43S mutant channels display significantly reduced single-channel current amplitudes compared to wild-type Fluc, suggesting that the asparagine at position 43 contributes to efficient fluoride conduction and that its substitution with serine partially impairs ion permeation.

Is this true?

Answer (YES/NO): NO